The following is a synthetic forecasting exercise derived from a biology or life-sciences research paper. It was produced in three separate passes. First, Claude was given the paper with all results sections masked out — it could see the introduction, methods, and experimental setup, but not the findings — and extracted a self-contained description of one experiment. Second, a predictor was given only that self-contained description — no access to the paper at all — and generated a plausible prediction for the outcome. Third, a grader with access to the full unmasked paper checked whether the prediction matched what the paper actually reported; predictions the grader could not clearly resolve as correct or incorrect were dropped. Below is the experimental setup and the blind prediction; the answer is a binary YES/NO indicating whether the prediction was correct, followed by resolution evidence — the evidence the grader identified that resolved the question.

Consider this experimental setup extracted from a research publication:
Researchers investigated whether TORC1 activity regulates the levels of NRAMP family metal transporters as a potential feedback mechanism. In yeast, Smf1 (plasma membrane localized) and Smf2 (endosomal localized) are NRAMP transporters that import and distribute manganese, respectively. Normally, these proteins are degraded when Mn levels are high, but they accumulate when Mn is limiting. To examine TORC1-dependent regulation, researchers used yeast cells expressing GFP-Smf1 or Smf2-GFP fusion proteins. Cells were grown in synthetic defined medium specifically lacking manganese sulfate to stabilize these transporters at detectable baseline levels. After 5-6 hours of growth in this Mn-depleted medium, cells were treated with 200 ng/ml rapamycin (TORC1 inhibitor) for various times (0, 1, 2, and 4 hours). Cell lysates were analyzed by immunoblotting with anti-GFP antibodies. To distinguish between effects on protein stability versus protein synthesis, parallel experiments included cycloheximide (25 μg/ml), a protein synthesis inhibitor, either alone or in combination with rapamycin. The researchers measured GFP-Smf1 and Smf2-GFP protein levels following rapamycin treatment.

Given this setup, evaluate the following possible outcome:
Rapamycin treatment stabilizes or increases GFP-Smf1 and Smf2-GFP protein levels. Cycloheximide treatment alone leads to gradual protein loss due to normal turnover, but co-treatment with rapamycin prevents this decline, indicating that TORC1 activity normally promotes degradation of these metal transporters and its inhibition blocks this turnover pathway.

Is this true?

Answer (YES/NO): NO